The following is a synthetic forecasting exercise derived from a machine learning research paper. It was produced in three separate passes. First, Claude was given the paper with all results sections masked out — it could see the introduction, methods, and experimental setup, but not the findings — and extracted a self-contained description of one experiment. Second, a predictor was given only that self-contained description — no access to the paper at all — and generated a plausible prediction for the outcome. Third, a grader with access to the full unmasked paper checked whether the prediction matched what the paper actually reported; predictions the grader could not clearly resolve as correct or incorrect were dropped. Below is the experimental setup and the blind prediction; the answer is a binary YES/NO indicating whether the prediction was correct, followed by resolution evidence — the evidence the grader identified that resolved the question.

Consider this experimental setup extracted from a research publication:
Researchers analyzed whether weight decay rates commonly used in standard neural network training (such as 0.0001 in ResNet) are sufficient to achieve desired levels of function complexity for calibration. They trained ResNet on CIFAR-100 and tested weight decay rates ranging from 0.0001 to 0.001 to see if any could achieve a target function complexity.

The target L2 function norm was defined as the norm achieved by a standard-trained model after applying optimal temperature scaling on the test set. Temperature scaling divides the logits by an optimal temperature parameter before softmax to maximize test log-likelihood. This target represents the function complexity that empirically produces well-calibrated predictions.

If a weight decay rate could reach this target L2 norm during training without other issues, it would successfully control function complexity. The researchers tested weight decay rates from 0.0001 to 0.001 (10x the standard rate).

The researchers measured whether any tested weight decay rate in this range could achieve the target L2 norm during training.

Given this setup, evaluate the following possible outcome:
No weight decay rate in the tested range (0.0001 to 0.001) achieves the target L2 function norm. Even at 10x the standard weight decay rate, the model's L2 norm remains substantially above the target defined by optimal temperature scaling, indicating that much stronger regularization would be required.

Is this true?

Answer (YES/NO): YES